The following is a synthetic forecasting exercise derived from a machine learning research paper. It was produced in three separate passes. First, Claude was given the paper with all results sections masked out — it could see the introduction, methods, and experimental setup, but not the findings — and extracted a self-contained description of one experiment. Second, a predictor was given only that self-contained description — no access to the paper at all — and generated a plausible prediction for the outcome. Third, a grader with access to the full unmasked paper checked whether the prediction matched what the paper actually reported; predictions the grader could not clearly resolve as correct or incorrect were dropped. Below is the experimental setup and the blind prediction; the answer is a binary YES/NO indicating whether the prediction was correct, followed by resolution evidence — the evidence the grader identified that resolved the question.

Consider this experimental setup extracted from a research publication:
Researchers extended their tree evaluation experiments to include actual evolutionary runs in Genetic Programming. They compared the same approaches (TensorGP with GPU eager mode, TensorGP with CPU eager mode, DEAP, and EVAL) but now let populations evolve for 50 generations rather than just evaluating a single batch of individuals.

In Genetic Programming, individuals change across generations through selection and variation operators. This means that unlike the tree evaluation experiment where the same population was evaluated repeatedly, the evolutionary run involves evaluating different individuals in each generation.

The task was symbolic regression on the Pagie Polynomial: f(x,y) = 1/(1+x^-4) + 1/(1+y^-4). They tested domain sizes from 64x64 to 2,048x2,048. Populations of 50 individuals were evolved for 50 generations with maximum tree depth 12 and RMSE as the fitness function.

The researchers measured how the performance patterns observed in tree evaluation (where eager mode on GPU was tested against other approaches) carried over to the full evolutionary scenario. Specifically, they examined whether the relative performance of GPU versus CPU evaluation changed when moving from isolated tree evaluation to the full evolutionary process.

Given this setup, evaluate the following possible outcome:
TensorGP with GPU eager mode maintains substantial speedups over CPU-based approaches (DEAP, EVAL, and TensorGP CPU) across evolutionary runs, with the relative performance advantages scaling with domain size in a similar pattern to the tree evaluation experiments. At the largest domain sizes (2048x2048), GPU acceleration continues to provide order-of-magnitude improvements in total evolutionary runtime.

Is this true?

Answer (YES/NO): YES